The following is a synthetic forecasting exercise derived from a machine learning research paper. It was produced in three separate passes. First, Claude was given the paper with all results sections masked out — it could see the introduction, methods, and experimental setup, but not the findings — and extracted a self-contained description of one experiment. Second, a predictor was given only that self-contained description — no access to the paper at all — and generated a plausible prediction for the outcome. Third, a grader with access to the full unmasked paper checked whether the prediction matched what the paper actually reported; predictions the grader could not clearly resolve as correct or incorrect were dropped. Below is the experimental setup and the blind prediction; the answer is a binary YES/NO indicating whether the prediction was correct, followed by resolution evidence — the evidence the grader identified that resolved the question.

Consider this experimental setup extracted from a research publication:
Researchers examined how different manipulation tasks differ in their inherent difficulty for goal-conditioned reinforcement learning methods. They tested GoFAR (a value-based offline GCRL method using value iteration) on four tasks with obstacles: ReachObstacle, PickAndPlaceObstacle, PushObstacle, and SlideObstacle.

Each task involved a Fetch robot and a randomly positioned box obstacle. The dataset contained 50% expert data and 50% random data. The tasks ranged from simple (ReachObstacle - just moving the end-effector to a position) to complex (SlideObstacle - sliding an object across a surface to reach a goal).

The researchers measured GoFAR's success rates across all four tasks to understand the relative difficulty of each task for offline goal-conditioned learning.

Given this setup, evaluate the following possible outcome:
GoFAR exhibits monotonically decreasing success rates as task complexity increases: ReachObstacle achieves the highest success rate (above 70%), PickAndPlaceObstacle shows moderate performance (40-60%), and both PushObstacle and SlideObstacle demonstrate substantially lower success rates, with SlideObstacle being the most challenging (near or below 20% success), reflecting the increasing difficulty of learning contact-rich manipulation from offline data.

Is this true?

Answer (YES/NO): NO